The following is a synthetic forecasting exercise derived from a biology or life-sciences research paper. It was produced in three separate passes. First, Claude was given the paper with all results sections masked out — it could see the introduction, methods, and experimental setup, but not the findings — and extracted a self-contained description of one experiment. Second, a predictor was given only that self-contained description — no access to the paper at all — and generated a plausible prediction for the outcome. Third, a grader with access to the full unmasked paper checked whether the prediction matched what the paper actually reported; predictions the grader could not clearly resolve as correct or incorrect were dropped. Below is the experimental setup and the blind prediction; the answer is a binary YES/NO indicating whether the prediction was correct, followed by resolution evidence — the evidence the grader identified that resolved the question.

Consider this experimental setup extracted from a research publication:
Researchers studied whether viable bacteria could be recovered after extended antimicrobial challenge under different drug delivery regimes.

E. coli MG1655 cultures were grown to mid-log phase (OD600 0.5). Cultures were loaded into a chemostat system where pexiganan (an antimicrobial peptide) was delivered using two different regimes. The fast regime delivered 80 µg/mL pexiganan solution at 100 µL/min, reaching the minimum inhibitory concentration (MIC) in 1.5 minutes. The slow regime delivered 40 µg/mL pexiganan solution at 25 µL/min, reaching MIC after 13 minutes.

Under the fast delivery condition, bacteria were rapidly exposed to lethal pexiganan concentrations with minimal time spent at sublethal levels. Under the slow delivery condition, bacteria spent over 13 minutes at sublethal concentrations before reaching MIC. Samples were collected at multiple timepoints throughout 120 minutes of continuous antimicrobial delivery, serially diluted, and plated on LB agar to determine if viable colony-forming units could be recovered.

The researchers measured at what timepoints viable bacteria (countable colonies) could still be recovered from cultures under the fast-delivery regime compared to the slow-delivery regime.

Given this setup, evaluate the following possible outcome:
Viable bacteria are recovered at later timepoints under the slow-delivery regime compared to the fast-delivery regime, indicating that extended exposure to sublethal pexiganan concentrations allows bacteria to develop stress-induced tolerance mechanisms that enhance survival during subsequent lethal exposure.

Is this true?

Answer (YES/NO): YES